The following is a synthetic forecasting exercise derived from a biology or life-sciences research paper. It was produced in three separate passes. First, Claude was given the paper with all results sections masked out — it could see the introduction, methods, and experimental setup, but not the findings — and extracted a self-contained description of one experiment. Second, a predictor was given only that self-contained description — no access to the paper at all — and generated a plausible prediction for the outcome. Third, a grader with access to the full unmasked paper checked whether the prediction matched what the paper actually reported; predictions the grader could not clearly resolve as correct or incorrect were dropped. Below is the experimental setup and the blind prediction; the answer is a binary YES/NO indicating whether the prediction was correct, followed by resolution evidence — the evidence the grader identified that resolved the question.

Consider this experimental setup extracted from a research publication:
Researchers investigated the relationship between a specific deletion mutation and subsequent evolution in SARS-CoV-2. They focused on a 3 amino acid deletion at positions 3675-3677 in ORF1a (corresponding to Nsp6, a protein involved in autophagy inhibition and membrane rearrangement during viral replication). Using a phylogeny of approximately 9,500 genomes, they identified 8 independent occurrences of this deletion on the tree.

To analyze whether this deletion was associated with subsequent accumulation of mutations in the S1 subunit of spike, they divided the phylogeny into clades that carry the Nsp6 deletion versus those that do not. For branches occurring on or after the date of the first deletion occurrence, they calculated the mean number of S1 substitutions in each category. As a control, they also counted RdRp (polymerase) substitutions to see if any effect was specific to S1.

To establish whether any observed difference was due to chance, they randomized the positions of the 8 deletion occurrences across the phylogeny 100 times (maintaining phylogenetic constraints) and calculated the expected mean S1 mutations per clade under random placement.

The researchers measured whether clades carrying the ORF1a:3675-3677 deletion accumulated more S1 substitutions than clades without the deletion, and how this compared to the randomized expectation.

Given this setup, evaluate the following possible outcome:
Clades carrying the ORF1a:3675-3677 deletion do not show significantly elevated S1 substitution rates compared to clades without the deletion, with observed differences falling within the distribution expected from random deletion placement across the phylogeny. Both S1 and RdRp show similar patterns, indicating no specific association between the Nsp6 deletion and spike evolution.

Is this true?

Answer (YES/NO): NO